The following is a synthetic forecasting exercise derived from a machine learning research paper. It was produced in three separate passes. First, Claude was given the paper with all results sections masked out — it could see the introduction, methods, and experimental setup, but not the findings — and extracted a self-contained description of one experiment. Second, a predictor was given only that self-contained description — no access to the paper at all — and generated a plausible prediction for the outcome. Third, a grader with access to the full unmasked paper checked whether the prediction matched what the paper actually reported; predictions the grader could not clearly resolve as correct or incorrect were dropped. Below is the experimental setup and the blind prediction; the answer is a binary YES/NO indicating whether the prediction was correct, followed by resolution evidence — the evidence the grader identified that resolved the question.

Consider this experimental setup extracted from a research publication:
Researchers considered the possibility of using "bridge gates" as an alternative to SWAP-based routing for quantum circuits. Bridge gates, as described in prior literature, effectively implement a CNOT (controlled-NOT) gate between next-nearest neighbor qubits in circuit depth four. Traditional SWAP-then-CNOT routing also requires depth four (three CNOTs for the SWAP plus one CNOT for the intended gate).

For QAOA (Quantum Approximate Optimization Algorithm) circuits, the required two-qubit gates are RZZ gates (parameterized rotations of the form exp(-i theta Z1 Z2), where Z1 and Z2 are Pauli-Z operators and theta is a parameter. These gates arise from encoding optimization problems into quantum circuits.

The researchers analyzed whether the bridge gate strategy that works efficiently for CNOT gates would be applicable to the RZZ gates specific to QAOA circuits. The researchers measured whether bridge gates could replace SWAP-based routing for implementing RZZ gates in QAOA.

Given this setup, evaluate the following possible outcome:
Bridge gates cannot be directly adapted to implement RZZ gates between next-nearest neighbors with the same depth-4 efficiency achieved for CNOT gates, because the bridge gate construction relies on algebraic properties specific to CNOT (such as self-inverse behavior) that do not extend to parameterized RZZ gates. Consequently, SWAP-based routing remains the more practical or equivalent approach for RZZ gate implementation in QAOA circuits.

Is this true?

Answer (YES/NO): YES